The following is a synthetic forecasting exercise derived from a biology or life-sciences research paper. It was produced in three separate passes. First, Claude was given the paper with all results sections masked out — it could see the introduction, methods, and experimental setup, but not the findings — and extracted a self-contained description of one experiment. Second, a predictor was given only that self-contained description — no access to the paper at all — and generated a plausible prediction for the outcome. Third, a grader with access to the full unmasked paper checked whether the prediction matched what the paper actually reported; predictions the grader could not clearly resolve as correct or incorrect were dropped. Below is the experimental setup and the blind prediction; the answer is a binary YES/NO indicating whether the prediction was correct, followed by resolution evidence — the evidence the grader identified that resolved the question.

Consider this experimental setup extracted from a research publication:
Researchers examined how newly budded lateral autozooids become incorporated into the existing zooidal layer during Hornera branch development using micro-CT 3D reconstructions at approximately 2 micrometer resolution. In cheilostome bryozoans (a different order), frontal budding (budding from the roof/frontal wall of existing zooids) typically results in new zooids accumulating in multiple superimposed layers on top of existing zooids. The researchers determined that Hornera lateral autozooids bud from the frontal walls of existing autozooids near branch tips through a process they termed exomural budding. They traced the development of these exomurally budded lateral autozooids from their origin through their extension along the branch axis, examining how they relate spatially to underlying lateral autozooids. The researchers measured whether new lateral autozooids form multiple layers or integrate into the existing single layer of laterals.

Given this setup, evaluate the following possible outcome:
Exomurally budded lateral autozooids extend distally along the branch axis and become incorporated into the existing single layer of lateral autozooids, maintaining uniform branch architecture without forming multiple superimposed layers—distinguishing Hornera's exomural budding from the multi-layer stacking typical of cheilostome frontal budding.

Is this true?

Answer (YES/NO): YES